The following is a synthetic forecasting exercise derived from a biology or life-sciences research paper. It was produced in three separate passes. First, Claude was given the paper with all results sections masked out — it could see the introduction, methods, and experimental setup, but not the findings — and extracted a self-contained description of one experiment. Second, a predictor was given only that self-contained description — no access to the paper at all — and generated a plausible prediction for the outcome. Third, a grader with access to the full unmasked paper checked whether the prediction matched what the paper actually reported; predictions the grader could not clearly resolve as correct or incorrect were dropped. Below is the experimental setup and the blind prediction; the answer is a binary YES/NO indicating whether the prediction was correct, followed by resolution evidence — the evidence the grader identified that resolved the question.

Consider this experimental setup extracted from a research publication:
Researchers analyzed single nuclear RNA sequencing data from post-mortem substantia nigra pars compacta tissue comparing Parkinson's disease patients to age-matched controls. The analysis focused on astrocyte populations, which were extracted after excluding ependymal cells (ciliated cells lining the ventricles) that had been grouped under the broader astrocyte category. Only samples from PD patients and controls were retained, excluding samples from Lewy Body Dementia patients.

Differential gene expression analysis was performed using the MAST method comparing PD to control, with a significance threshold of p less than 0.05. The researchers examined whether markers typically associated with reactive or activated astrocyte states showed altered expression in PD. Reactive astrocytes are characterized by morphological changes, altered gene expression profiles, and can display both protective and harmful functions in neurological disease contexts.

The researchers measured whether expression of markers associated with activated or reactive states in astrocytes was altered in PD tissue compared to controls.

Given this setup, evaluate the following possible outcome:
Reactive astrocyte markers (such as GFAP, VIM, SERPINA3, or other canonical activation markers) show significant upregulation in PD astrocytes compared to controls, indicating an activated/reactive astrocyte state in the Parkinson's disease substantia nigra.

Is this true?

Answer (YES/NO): YES